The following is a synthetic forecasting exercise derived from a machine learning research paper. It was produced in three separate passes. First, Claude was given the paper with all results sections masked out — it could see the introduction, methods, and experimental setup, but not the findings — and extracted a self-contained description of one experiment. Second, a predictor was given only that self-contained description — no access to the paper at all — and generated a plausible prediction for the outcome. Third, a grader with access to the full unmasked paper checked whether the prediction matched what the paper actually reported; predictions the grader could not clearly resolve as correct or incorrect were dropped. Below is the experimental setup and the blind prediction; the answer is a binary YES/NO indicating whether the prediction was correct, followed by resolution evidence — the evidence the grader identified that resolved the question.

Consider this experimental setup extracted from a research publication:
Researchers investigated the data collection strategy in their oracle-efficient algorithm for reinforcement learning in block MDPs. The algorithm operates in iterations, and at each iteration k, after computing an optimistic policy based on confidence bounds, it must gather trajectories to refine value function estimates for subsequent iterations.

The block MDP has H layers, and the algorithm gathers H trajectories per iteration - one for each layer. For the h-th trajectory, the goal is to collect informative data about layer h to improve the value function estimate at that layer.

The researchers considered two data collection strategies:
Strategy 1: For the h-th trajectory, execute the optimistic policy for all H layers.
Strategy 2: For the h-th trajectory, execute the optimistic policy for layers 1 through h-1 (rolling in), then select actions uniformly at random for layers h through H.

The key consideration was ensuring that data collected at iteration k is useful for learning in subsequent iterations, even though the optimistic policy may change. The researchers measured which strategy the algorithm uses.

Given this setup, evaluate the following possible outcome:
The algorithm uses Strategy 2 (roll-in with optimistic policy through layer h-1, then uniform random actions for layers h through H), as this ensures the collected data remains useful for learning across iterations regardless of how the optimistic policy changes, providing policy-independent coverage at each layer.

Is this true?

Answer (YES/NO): YES